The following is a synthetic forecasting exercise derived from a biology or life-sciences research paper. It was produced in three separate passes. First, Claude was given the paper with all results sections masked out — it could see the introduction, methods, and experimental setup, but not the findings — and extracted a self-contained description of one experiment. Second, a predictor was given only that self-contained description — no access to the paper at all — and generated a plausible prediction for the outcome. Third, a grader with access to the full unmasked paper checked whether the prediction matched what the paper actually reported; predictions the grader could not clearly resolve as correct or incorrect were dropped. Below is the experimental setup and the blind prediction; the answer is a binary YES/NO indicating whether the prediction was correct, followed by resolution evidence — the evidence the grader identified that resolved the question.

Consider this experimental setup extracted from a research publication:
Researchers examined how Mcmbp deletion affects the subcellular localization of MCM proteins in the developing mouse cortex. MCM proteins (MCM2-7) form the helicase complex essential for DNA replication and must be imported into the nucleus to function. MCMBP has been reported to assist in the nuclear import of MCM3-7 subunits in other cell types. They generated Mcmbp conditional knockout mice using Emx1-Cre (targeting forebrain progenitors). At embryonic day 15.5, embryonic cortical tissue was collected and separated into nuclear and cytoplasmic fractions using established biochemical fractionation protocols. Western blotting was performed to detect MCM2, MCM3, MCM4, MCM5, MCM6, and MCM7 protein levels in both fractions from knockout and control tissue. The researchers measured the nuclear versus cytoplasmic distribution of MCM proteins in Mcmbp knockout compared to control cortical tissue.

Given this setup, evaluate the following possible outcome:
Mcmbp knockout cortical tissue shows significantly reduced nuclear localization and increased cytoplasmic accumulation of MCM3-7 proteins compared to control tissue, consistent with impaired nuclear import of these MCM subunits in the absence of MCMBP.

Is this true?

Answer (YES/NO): NO